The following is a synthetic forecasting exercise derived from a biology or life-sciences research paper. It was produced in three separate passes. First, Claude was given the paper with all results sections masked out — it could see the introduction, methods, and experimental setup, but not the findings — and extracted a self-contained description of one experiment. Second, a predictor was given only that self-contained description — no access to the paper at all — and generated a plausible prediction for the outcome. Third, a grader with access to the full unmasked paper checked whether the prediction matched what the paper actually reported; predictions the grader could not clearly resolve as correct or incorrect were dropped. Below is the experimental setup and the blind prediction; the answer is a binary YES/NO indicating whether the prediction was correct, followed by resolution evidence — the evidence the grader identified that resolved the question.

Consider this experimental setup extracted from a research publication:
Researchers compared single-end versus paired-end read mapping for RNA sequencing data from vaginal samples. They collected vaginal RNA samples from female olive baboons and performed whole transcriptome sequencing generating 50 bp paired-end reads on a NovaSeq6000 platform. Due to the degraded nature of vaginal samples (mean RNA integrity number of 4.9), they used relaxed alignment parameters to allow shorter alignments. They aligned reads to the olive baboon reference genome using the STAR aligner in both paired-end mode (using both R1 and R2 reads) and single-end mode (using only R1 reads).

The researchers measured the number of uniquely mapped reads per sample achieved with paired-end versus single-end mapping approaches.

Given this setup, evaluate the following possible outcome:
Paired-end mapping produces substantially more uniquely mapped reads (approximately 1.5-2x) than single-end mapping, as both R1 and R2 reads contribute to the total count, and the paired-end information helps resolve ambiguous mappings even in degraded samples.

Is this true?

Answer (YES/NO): NO